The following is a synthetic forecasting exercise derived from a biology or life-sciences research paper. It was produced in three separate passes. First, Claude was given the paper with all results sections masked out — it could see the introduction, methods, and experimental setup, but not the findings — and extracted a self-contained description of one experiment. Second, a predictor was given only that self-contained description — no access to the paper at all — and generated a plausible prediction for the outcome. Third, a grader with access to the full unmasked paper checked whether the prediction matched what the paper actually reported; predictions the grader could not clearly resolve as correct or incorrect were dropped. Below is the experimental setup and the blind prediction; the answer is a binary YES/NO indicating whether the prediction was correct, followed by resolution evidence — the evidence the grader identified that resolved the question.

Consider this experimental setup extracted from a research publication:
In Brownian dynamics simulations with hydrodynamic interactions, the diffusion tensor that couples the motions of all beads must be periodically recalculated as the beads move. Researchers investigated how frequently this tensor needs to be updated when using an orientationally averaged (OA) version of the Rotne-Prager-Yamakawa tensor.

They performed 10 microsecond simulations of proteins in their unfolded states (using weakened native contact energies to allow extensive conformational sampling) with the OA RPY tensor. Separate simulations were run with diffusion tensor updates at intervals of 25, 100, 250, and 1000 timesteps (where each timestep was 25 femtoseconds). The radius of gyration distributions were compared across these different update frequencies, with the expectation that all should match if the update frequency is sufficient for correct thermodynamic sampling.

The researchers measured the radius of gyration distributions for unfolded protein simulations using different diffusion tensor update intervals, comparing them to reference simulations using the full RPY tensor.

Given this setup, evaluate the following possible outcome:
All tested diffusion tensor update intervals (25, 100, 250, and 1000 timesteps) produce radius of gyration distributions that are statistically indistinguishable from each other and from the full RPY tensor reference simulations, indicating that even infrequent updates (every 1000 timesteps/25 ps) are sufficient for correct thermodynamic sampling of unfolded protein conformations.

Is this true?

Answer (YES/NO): NO